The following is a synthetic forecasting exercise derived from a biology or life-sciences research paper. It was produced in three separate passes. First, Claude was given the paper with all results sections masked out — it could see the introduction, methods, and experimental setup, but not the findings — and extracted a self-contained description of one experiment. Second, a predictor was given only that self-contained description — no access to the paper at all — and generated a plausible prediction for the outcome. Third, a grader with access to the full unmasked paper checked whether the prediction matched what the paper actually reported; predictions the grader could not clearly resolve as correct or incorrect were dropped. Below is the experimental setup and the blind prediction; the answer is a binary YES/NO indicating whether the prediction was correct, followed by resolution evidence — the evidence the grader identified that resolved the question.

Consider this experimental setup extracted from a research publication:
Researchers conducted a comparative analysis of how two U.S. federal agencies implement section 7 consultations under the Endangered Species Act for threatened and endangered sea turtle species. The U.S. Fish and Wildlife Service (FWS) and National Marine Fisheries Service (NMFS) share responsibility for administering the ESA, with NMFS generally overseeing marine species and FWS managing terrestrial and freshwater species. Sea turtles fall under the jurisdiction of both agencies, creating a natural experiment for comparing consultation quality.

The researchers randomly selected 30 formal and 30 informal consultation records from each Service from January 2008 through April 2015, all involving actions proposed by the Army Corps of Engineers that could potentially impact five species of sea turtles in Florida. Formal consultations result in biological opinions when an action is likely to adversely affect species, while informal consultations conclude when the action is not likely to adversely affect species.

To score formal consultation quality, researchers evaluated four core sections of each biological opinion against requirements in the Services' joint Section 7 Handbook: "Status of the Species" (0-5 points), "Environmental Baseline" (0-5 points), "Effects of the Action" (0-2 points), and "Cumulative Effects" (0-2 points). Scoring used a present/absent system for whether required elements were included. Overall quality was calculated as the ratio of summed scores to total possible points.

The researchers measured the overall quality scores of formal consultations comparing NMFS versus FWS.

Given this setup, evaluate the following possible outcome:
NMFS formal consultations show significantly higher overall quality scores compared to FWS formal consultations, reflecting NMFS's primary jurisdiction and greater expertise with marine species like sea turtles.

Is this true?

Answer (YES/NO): NO